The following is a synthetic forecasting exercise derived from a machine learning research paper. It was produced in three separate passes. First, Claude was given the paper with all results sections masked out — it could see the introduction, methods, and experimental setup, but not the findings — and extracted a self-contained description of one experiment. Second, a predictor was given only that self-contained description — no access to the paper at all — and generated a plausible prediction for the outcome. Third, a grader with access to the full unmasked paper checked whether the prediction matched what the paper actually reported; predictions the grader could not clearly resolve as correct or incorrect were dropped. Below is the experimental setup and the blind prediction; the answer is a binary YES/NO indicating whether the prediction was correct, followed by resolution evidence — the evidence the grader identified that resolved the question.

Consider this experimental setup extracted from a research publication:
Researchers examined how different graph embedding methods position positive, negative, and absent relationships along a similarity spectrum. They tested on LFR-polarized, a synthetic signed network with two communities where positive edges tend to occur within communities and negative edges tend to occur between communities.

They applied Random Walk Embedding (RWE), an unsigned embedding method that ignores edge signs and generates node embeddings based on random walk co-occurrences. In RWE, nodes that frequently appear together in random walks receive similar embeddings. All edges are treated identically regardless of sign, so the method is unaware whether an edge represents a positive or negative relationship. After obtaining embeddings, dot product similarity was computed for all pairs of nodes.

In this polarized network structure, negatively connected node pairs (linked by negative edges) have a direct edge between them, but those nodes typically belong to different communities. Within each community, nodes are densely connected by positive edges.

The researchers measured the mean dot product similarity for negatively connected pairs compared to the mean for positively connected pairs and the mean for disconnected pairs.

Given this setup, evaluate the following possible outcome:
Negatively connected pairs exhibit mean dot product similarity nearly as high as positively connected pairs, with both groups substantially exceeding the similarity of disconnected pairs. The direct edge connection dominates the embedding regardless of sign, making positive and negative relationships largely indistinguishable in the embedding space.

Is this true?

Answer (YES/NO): NO